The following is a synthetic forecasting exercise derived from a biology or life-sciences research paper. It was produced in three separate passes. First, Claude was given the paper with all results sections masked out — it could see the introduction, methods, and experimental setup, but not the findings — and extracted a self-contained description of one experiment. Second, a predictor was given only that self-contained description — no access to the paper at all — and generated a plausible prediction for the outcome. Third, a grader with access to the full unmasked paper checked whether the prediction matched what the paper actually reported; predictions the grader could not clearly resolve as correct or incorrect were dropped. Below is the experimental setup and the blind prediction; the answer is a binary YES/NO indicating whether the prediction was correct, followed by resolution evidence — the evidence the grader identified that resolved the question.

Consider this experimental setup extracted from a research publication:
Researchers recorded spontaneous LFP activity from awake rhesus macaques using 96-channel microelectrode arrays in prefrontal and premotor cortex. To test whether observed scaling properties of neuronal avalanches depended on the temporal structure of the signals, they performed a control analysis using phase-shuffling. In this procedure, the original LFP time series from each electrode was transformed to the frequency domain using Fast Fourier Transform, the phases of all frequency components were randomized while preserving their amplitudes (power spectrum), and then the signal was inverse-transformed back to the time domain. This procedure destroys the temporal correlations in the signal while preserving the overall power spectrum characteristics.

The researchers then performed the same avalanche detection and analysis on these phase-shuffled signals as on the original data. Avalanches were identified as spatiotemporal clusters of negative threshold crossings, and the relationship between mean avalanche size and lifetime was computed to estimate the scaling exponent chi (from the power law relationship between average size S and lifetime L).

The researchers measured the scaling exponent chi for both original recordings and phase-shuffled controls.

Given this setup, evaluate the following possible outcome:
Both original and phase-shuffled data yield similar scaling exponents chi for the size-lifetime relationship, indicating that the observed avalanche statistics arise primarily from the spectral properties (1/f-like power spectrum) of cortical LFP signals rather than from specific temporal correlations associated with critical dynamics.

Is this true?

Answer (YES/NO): NO